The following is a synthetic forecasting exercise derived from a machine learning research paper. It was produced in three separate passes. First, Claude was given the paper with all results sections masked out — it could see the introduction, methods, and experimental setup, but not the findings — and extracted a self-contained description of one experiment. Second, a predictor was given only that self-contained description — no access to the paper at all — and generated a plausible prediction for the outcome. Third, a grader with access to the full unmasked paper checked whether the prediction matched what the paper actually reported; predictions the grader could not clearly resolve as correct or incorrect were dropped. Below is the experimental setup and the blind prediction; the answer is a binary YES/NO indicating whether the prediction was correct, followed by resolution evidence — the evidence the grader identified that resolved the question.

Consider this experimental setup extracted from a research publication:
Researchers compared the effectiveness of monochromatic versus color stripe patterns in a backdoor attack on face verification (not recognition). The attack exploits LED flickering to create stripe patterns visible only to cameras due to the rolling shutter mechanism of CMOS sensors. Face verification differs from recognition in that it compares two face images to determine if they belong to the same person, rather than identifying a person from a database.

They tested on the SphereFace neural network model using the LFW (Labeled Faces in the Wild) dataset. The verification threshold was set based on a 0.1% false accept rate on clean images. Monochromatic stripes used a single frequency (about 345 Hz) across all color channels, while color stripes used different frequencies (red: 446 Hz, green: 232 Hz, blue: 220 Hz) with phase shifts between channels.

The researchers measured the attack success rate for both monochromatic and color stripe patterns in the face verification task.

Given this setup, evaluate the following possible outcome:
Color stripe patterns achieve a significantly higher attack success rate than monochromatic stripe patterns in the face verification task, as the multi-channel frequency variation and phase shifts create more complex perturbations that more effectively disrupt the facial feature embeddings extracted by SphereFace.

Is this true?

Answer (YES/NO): YES